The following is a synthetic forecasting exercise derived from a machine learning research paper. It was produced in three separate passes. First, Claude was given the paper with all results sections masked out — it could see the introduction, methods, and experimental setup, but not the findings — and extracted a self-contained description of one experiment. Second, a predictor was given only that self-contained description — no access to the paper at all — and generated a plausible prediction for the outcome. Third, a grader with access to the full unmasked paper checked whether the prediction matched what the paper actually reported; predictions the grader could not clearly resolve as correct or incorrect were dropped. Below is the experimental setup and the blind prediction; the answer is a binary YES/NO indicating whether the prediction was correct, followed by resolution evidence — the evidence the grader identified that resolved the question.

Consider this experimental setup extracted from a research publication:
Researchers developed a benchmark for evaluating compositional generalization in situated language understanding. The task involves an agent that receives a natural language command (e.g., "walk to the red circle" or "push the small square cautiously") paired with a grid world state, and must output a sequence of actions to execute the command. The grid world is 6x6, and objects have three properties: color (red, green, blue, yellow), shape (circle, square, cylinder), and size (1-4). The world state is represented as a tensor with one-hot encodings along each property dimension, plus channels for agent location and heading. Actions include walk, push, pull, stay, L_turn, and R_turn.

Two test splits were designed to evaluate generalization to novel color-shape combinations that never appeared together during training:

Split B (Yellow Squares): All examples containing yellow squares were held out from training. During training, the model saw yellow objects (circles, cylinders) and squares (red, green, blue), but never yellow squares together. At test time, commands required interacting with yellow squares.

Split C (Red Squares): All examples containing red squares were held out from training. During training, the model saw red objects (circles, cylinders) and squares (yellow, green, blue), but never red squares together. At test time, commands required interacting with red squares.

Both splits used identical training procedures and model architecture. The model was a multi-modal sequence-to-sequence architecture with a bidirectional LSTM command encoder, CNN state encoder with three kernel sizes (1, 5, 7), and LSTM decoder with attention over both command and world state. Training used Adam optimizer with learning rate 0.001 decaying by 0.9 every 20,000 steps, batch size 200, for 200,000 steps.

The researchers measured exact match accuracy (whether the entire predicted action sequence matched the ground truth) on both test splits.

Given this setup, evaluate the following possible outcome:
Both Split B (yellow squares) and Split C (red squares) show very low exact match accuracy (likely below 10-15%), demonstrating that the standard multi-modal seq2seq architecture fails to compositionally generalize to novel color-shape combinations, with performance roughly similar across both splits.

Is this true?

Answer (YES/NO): NO